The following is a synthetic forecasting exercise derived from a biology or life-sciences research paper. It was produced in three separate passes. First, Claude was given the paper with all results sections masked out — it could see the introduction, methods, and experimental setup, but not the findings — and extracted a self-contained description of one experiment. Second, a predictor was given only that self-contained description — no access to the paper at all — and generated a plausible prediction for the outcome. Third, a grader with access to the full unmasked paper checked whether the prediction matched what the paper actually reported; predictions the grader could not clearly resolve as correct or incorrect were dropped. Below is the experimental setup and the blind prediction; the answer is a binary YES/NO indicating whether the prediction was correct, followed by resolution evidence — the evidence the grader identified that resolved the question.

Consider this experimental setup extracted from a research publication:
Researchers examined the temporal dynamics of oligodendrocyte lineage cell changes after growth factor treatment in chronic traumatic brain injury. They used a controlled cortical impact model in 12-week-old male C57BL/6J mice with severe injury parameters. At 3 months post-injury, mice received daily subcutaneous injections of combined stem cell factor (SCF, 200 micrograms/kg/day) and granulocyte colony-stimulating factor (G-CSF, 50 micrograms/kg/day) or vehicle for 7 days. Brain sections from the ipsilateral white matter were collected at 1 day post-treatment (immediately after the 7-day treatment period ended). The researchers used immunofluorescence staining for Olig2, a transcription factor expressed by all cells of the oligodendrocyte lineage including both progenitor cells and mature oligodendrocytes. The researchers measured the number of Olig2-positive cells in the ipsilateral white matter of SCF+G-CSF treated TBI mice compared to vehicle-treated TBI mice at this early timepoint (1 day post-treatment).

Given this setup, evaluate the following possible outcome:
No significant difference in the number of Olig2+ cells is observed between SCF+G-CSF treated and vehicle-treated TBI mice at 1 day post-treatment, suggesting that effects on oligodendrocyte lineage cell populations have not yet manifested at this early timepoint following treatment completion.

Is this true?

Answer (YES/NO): NO